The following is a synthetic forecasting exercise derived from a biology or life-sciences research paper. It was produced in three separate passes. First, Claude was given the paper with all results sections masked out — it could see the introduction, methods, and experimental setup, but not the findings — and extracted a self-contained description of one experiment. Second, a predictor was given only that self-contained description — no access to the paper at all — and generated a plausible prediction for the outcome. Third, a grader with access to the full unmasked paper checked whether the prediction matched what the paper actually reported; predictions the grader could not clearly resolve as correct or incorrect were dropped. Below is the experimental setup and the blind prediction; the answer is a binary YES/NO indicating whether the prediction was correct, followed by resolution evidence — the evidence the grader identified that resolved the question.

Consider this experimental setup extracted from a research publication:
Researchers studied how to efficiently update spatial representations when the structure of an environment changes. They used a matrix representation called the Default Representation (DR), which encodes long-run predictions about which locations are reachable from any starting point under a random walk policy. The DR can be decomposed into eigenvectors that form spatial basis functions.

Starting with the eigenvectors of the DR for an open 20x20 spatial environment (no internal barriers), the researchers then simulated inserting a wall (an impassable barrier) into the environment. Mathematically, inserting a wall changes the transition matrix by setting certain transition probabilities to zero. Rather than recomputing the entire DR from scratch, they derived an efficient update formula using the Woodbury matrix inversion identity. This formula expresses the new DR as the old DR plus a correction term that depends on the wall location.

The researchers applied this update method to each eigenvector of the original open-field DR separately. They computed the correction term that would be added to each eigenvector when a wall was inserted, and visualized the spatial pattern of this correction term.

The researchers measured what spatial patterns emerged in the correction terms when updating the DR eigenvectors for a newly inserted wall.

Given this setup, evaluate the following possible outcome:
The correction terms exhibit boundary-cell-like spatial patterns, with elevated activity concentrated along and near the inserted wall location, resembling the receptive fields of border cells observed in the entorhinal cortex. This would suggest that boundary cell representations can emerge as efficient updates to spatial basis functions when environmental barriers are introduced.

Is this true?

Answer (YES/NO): YES